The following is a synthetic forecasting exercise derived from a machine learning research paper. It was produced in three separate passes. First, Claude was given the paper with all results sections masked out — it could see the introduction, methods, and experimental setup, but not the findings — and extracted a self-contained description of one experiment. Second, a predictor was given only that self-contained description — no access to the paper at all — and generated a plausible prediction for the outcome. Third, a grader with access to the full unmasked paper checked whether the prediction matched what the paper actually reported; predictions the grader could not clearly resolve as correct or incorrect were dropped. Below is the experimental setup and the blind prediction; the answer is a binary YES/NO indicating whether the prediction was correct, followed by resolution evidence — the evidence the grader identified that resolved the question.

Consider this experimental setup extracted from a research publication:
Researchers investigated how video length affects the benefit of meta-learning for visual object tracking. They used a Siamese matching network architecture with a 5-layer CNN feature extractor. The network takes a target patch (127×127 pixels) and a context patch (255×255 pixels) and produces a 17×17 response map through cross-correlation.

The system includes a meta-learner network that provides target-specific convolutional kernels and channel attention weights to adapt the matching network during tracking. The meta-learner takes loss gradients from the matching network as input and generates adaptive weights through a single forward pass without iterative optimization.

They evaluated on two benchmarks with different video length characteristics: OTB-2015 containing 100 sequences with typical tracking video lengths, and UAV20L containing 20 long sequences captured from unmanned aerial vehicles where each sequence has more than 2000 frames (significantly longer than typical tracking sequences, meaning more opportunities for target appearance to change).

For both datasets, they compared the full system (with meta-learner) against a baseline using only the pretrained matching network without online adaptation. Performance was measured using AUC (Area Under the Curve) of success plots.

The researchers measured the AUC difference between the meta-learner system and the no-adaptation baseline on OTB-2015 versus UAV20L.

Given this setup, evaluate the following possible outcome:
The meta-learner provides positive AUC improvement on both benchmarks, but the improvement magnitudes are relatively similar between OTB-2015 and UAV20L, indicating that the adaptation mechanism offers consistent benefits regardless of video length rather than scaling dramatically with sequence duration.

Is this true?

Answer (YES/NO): NO